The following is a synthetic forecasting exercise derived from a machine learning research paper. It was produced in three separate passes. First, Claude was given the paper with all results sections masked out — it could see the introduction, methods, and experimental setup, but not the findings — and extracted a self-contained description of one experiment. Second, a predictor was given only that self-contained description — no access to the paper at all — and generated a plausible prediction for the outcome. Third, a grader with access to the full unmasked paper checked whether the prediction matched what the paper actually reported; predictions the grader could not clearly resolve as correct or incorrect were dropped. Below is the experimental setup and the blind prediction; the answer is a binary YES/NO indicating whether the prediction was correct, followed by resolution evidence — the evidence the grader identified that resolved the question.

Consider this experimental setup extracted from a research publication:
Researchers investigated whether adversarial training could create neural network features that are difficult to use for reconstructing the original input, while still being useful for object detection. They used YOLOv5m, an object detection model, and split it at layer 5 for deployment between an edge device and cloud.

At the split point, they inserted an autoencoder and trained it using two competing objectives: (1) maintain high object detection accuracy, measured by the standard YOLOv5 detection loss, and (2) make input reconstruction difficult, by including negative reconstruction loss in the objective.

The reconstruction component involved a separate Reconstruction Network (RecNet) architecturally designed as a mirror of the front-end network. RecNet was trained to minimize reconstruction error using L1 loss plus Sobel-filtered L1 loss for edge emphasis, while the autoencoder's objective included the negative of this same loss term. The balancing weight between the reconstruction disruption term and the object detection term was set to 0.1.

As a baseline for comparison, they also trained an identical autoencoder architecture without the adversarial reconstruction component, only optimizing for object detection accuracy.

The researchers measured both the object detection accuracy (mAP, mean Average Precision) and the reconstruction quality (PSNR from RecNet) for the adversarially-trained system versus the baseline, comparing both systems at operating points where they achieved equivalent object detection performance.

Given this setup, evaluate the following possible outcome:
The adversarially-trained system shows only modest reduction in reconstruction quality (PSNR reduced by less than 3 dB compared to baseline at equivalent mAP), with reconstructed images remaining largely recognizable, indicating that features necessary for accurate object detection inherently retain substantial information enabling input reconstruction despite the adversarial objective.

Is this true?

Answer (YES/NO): NO